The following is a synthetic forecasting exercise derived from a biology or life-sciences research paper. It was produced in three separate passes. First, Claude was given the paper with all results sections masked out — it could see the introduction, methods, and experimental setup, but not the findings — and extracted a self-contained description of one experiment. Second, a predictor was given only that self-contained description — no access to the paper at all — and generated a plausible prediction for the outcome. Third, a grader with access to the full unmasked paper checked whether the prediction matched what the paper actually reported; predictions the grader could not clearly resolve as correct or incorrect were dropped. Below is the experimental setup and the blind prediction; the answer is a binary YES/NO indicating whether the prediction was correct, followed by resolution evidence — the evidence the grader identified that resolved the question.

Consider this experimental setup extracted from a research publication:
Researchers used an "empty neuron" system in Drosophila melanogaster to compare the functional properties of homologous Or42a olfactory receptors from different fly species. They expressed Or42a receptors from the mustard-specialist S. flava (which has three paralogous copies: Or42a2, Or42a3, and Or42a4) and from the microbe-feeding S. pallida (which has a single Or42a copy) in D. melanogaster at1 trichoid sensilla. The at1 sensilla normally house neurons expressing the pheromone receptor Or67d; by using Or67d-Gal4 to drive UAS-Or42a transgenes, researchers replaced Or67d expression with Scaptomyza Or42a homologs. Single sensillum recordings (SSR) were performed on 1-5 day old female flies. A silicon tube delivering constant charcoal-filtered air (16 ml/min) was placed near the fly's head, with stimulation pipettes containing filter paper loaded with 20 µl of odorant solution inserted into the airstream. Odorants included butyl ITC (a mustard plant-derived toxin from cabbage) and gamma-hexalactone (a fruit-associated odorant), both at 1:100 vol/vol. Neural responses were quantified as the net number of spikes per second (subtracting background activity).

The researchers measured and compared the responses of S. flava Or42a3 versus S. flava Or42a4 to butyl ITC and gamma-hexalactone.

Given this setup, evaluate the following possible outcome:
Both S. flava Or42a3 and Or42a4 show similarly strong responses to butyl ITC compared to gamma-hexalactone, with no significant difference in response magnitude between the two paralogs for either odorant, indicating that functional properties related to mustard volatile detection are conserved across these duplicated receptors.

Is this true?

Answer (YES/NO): NO